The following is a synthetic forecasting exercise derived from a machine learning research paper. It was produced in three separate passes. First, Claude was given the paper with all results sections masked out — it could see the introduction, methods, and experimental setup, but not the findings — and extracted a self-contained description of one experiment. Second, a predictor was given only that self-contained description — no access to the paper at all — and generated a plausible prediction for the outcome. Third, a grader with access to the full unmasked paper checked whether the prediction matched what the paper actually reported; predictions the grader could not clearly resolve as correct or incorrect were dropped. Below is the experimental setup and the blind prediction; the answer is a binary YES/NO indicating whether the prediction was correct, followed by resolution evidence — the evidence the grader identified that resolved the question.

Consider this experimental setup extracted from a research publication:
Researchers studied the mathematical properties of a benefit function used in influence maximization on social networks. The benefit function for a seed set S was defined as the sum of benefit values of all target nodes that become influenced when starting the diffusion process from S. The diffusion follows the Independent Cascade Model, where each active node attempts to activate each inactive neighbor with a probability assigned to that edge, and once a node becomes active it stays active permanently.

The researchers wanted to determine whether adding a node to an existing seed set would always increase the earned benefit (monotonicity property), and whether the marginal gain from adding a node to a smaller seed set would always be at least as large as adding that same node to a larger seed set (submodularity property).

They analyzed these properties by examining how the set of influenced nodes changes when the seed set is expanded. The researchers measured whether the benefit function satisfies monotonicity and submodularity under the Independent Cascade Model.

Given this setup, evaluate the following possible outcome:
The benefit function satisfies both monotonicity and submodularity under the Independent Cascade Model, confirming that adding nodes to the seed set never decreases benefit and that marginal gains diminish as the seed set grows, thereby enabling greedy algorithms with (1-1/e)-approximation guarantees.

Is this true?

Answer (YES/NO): NO